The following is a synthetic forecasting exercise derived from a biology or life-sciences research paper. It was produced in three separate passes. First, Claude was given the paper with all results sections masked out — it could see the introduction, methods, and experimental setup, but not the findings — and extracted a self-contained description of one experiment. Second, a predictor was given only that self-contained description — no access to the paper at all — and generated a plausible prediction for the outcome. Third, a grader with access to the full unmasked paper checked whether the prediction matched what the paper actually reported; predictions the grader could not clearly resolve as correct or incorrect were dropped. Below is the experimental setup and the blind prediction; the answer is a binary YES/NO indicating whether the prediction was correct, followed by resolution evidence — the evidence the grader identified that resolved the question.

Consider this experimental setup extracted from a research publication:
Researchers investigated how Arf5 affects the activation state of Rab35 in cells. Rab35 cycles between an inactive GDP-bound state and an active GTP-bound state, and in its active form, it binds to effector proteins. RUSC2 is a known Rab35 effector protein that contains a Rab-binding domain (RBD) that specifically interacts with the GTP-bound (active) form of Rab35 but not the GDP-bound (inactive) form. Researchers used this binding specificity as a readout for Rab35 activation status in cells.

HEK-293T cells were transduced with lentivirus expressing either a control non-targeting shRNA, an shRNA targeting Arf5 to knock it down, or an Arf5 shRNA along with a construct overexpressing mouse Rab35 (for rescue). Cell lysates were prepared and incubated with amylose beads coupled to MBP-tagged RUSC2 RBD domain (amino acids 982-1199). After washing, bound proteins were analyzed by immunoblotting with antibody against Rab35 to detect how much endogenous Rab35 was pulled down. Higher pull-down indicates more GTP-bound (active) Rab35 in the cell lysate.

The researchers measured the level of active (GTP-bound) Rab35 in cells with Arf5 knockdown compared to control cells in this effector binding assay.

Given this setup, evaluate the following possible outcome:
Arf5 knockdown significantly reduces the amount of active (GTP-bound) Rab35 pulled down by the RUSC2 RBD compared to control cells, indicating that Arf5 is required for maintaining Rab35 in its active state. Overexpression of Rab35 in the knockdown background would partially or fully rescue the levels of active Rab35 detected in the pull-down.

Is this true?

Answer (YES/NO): NO